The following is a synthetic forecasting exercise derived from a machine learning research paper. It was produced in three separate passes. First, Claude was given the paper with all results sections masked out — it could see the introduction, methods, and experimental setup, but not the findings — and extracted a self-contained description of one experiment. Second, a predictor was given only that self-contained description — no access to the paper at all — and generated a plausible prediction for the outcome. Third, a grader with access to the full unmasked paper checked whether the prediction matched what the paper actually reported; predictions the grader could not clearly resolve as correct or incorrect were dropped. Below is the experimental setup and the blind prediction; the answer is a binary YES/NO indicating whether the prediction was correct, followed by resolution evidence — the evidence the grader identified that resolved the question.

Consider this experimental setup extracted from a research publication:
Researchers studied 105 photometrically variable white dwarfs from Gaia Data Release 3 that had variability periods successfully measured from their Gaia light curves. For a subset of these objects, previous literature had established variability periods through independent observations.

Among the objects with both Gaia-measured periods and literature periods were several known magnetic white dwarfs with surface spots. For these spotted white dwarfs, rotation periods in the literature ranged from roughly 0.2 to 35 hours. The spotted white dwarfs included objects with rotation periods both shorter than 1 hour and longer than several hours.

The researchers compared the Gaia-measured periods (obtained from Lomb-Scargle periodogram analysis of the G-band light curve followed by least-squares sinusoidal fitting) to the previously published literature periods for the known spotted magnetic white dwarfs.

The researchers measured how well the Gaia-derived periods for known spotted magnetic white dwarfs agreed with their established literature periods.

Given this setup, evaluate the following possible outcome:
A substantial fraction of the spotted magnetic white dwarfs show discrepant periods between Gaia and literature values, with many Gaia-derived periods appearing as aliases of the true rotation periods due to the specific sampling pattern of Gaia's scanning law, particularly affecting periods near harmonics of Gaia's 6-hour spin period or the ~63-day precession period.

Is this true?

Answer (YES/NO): NO